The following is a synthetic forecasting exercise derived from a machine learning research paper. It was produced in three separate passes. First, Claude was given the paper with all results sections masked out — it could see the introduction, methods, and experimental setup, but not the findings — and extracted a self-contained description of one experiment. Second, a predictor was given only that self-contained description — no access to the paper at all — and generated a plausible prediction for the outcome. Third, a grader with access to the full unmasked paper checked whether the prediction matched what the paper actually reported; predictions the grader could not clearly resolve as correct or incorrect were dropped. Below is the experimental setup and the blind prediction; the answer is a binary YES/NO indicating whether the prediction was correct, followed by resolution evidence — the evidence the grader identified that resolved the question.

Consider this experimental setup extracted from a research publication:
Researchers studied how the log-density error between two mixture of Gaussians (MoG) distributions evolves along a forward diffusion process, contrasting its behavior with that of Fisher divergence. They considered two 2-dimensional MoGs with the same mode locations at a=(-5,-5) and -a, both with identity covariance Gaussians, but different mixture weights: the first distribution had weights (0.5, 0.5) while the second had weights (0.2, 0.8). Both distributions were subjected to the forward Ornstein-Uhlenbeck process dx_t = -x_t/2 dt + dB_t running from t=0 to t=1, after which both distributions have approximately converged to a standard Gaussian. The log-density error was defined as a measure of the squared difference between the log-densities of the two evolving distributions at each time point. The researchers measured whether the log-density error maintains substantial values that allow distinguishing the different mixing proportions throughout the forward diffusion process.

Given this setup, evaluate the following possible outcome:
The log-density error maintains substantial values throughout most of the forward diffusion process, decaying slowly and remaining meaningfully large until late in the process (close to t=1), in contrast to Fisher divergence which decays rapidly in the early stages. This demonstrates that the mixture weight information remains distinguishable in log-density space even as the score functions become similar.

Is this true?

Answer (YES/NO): NO